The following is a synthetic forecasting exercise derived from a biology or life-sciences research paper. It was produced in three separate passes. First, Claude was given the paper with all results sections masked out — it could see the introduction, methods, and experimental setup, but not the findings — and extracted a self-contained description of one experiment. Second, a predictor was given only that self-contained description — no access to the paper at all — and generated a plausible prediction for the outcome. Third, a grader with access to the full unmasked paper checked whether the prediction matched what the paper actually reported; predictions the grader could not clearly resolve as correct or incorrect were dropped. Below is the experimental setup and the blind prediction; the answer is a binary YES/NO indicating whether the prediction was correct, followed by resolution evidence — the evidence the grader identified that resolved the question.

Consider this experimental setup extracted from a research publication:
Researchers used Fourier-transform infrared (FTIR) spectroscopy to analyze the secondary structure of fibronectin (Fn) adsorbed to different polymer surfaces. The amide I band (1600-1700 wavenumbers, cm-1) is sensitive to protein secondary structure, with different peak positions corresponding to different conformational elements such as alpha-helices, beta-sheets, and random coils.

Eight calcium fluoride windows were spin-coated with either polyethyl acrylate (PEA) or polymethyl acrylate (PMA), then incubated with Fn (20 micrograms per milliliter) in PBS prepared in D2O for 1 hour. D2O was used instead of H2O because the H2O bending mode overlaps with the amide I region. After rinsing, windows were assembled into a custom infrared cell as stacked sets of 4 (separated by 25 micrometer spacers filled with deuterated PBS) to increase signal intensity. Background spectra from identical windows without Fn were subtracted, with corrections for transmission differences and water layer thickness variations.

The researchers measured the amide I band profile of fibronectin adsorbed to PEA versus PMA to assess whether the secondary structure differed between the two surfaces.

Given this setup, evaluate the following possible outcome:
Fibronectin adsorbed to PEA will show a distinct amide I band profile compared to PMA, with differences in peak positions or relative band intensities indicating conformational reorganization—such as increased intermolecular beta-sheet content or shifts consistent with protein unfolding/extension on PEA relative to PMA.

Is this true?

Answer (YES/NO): YES